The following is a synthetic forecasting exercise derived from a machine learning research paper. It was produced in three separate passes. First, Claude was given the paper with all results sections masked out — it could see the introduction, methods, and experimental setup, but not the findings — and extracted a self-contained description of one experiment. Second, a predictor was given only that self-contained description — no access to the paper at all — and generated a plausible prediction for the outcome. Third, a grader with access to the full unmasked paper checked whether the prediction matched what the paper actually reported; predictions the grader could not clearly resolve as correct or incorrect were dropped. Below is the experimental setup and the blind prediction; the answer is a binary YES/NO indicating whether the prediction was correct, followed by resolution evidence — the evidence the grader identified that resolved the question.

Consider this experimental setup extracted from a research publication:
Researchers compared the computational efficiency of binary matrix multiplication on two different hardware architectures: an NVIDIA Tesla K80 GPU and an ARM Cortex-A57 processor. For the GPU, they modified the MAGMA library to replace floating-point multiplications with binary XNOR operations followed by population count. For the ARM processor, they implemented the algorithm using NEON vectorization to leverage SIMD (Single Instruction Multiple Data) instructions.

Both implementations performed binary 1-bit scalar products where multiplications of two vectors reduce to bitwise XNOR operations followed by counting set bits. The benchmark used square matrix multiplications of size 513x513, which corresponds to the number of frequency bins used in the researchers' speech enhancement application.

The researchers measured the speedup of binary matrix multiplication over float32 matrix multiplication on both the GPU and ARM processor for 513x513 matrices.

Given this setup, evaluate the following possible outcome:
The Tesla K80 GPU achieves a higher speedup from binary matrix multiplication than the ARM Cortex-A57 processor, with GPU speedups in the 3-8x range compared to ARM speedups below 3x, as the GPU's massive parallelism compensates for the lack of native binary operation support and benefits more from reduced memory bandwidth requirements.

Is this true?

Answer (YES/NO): NO